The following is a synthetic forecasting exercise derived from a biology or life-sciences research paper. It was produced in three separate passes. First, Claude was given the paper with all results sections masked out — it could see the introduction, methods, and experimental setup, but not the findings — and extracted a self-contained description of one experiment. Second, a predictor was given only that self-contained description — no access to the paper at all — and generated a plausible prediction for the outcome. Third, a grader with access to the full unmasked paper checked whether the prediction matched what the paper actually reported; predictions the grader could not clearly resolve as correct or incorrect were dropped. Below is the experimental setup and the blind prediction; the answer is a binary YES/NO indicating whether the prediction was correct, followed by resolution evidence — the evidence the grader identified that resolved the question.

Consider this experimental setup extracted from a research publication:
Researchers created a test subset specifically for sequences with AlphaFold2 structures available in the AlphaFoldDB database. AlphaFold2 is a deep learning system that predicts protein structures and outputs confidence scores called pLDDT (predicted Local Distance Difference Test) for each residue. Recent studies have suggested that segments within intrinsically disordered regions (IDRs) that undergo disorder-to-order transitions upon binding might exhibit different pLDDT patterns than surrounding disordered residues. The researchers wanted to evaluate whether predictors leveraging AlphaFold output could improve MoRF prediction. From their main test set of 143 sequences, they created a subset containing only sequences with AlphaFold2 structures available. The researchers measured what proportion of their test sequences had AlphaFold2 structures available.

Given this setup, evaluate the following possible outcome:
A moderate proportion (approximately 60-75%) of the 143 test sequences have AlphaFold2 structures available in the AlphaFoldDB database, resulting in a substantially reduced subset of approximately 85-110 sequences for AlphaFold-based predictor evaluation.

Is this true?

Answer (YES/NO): NO